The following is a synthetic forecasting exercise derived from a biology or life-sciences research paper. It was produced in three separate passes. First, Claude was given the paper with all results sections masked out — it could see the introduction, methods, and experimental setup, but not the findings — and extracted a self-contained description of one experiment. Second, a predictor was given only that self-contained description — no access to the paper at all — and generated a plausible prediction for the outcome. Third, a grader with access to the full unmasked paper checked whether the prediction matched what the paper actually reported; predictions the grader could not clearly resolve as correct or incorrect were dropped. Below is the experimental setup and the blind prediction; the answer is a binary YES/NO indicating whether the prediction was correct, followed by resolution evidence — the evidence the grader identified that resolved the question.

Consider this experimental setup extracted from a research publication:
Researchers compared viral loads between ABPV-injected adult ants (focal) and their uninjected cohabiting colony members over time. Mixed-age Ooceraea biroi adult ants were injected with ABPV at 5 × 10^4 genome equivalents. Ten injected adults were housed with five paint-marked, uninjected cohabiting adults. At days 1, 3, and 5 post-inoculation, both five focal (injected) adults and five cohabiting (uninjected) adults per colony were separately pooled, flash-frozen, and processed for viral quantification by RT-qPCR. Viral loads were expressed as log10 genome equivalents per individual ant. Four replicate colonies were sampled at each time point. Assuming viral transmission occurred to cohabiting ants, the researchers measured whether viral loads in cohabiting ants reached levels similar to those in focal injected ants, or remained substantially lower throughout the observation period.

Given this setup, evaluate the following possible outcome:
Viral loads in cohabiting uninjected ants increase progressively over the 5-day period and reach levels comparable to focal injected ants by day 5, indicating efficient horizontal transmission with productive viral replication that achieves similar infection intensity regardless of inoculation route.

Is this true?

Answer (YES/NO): NO